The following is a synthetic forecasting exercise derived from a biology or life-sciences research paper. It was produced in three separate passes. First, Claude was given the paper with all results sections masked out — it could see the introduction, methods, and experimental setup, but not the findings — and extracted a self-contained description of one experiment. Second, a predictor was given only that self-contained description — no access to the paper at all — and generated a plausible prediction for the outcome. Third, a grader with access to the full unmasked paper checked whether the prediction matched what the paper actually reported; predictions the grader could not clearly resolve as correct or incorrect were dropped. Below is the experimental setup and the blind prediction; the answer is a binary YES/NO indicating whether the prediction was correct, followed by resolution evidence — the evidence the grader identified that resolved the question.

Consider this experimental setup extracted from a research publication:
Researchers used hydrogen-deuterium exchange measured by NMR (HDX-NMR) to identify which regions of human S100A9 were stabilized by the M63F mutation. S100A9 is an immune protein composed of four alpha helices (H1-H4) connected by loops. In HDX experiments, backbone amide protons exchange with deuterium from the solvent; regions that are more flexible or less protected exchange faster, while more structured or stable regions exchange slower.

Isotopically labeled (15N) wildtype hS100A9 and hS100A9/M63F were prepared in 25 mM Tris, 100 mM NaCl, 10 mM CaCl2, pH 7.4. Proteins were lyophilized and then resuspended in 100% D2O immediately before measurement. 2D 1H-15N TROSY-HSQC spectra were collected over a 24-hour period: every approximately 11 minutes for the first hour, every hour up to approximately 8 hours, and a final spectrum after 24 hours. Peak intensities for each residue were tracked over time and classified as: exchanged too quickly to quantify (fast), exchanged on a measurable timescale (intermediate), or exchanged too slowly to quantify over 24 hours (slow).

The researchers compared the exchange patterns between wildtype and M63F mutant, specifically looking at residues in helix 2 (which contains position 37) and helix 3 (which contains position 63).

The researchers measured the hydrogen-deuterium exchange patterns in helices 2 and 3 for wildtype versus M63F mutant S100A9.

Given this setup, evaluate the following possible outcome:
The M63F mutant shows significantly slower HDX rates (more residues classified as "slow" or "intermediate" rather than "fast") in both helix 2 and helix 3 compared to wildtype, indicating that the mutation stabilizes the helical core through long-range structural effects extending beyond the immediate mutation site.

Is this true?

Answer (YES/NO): YES